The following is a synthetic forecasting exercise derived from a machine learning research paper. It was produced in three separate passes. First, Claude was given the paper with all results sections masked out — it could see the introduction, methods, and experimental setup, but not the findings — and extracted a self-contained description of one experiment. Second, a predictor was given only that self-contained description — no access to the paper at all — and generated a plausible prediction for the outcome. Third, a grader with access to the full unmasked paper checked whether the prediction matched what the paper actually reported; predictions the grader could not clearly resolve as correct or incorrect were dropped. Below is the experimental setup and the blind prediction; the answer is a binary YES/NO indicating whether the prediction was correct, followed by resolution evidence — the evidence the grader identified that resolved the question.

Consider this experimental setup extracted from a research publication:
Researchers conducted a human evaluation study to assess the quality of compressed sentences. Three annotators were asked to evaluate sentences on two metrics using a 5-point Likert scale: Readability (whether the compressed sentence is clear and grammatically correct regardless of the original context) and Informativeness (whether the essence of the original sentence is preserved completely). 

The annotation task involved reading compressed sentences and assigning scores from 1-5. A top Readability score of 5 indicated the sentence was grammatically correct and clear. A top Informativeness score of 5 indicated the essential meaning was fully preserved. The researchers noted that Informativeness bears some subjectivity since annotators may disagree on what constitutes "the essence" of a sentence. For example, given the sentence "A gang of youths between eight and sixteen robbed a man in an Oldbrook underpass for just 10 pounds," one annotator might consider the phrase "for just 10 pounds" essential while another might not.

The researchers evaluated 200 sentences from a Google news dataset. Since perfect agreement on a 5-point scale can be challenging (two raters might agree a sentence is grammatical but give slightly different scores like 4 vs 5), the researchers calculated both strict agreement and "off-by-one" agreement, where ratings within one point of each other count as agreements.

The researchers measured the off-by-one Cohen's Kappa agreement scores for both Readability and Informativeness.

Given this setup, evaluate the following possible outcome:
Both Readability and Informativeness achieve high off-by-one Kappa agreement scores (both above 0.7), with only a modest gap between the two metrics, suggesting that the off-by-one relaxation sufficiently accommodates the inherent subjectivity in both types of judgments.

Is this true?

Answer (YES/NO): YES